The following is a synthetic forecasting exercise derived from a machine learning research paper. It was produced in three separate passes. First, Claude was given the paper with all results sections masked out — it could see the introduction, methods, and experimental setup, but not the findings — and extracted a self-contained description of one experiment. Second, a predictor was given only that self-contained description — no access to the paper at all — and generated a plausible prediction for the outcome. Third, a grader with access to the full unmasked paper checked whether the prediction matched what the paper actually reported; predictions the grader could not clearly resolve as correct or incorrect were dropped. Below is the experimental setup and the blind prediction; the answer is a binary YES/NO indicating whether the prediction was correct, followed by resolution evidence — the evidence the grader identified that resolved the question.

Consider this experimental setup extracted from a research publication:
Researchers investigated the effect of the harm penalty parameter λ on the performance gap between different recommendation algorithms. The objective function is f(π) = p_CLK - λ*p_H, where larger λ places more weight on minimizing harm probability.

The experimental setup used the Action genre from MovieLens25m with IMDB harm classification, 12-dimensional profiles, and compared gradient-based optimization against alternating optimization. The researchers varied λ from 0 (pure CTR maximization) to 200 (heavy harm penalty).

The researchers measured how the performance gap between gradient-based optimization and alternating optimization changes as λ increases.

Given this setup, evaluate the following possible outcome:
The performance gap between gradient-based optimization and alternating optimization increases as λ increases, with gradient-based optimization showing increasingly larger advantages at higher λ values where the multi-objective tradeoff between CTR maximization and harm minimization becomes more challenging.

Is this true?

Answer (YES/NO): YES